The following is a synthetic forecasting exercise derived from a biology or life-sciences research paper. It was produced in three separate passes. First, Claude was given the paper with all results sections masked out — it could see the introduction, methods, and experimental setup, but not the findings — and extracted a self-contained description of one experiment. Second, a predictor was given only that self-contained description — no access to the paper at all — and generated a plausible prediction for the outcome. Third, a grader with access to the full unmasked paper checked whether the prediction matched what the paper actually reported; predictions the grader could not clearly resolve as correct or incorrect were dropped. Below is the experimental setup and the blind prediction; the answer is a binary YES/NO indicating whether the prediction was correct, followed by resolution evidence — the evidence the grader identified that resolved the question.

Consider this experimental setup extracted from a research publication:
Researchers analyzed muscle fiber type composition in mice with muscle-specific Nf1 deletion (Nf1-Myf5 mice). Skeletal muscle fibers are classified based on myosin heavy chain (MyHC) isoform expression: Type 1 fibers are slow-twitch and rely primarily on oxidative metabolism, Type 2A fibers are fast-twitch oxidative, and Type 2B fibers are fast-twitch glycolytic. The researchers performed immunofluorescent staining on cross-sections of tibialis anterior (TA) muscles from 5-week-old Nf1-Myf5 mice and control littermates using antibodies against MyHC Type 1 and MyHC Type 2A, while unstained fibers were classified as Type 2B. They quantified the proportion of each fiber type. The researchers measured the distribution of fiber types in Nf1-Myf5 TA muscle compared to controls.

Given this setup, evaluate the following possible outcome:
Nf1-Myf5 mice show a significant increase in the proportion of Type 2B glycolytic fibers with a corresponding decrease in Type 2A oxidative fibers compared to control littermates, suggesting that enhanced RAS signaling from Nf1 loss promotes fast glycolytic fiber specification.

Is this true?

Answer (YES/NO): NO